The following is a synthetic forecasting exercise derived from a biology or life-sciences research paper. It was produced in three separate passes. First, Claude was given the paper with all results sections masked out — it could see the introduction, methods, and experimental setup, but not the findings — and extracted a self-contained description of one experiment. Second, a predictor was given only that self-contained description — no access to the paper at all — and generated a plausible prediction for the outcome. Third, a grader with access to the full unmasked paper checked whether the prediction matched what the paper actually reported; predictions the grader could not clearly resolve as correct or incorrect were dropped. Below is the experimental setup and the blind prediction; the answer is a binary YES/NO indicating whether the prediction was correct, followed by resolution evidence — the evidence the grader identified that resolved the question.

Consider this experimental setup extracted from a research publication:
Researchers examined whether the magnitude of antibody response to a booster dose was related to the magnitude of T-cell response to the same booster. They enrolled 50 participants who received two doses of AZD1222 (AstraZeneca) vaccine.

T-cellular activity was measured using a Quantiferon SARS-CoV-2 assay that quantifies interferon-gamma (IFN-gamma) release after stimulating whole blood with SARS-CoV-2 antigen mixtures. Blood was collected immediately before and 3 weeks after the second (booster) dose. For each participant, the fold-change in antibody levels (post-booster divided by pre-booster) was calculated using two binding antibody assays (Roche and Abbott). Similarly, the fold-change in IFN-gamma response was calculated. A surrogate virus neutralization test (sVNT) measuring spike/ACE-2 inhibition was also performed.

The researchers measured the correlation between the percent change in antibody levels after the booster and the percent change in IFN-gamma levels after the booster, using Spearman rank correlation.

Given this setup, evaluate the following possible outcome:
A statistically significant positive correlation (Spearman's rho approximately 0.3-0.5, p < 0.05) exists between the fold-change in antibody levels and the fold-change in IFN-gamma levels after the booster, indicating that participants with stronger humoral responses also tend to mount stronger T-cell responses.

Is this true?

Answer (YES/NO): YES